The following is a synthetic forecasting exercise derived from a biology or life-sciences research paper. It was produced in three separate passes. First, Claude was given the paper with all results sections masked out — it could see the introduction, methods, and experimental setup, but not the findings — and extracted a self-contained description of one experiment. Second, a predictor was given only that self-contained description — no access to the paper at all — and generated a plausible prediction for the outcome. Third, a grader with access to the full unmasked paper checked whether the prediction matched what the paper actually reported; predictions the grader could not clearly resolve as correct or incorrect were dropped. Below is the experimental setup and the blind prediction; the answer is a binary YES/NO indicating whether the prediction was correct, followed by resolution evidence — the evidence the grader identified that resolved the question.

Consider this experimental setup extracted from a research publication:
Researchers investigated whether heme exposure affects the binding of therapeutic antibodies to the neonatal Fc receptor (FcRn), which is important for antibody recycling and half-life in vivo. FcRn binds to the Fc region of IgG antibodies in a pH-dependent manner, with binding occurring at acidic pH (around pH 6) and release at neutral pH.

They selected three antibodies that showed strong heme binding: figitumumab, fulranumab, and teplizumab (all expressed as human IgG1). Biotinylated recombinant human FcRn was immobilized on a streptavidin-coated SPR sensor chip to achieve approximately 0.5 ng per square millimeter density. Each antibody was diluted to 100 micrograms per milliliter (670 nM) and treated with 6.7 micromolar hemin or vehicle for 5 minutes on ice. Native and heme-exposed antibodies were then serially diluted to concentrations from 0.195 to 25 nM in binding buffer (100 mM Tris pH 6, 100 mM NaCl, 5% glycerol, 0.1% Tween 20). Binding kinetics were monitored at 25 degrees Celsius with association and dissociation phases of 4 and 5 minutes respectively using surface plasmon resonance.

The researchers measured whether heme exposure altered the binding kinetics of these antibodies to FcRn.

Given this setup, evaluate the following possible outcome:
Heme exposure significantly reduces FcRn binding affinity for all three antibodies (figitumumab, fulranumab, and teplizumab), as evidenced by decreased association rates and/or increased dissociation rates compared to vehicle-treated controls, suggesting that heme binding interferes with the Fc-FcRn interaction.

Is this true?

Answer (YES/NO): NO